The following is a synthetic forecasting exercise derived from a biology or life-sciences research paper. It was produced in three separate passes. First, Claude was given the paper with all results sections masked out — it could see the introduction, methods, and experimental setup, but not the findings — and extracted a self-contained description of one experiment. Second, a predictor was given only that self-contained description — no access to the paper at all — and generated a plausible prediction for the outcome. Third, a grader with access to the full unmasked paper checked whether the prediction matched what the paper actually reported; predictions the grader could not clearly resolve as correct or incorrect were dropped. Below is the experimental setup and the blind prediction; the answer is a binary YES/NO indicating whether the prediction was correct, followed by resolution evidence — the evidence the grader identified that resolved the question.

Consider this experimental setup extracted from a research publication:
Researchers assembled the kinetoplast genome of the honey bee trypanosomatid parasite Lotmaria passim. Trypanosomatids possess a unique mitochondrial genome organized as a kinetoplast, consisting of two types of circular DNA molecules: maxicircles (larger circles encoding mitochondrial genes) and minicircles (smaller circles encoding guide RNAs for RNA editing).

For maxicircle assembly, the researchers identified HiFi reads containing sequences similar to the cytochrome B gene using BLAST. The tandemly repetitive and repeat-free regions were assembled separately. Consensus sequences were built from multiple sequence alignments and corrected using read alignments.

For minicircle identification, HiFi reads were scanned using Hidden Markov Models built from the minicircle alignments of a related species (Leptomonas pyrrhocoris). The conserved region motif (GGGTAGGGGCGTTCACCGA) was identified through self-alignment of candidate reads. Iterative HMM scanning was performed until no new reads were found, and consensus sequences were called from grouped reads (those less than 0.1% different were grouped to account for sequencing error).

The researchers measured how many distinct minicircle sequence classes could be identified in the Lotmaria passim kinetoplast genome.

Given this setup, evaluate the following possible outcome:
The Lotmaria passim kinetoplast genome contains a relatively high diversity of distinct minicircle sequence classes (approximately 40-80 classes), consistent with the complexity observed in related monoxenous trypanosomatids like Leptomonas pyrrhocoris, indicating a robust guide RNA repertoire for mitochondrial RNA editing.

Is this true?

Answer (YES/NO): NO